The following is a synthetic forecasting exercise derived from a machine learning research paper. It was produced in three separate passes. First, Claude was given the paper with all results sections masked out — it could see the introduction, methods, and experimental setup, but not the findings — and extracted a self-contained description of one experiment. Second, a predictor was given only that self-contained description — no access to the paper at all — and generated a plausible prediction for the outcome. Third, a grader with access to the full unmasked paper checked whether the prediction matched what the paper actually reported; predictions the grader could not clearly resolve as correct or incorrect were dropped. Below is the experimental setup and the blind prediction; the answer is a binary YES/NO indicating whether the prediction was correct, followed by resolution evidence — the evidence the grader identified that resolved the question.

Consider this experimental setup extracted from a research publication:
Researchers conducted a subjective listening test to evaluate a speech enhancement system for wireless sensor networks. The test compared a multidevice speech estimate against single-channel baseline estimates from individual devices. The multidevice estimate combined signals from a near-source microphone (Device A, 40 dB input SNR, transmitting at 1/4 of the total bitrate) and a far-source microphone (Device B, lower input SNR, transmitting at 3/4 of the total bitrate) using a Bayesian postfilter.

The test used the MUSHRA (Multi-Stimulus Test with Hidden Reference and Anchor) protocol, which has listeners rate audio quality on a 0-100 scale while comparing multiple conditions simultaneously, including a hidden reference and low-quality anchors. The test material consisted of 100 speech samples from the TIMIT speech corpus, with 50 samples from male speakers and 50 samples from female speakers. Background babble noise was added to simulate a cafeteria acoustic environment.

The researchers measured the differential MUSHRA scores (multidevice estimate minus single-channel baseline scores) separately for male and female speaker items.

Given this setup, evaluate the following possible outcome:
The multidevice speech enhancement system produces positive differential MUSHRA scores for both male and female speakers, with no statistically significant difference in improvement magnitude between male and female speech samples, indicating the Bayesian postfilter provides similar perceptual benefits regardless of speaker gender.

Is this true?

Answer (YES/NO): NO